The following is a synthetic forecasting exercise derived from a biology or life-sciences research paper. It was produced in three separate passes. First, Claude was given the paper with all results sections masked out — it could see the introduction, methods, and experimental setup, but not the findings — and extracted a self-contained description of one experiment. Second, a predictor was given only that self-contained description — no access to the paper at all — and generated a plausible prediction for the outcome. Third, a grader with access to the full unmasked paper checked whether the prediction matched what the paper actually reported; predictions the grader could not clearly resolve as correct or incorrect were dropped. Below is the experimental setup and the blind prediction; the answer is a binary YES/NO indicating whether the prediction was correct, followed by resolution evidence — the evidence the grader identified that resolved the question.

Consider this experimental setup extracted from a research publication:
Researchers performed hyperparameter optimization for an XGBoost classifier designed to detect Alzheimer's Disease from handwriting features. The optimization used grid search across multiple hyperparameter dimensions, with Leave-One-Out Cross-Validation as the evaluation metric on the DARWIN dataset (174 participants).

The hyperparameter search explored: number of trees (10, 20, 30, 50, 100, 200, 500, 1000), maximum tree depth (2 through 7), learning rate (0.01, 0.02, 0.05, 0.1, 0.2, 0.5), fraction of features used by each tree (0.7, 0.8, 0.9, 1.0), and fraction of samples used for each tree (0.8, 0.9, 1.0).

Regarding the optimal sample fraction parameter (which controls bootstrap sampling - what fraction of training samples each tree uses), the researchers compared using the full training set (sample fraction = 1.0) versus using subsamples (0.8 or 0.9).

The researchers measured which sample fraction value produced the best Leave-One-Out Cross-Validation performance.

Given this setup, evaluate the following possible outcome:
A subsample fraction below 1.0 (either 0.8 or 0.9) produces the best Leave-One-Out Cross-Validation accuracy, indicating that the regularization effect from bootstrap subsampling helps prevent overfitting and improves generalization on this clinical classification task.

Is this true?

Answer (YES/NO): NO